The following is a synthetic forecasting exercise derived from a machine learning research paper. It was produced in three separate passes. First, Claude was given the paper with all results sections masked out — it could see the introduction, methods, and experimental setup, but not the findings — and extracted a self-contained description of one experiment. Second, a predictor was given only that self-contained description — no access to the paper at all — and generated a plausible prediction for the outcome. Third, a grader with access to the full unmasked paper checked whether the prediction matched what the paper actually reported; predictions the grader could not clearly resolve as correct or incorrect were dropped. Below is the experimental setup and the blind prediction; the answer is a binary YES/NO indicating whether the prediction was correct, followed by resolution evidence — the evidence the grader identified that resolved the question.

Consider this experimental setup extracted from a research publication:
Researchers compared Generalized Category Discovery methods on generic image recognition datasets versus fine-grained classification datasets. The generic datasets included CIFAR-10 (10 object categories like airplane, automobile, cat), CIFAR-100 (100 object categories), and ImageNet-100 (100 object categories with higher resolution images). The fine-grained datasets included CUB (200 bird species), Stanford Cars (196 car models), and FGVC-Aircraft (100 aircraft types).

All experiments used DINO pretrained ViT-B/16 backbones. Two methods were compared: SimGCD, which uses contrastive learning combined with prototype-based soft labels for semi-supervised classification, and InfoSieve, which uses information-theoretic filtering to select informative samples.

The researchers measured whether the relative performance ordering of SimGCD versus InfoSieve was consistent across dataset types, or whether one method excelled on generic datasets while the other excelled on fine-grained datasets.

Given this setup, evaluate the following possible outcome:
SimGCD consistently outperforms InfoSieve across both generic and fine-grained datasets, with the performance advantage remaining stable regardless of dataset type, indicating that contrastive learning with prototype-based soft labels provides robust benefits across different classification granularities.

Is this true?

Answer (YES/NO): NO